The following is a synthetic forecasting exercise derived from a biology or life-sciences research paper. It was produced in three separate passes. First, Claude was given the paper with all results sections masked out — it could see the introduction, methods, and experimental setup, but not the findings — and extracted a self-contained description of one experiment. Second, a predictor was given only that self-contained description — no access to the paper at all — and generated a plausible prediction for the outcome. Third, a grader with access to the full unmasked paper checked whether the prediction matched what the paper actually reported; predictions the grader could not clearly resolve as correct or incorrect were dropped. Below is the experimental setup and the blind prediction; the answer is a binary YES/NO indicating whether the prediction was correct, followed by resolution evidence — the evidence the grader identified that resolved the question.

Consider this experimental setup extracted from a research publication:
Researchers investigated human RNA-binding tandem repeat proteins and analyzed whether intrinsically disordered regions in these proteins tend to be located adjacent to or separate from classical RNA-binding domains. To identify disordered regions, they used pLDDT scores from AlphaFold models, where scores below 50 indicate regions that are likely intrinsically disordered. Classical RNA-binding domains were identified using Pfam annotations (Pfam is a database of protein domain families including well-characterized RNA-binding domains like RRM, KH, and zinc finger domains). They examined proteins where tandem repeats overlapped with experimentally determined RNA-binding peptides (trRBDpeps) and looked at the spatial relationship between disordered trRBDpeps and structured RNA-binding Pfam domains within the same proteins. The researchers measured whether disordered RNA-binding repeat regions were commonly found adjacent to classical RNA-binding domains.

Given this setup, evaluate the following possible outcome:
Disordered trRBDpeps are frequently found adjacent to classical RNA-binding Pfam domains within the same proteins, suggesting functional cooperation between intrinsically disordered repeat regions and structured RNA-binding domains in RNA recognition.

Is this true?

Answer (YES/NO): YES